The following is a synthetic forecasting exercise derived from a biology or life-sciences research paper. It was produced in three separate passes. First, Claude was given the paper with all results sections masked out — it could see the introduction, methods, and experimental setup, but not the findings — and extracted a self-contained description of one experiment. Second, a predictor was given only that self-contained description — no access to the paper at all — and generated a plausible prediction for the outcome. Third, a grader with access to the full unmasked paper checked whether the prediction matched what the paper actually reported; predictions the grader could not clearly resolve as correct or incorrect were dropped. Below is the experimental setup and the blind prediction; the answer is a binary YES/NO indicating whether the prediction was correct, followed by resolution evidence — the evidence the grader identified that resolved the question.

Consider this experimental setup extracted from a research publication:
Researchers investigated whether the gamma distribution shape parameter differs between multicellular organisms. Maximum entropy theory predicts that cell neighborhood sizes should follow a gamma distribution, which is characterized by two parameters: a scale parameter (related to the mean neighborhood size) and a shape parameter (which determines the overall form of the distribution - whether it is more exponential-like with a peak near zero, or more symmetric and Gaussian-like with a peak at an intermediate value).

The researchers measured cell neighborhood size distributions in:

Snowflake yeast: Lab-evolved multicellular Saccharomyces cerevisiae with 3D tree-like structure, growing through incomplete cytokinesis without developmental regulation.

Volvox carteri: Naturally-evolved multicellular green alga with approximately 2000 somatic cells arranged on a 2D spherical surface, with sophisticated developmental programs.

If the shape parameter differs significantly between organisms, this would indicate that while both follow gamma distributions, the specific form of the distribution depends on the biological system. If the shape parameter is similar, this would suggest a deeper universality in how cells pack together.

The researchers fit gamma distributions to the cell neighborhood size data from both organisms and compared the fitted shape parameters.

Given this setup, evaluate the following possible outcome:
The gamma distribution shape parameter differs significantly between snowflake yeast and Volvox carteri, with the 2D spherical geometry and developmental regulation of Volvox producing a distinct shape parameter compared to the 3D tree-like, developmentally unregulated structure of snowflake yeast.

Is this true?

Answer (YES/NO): YES